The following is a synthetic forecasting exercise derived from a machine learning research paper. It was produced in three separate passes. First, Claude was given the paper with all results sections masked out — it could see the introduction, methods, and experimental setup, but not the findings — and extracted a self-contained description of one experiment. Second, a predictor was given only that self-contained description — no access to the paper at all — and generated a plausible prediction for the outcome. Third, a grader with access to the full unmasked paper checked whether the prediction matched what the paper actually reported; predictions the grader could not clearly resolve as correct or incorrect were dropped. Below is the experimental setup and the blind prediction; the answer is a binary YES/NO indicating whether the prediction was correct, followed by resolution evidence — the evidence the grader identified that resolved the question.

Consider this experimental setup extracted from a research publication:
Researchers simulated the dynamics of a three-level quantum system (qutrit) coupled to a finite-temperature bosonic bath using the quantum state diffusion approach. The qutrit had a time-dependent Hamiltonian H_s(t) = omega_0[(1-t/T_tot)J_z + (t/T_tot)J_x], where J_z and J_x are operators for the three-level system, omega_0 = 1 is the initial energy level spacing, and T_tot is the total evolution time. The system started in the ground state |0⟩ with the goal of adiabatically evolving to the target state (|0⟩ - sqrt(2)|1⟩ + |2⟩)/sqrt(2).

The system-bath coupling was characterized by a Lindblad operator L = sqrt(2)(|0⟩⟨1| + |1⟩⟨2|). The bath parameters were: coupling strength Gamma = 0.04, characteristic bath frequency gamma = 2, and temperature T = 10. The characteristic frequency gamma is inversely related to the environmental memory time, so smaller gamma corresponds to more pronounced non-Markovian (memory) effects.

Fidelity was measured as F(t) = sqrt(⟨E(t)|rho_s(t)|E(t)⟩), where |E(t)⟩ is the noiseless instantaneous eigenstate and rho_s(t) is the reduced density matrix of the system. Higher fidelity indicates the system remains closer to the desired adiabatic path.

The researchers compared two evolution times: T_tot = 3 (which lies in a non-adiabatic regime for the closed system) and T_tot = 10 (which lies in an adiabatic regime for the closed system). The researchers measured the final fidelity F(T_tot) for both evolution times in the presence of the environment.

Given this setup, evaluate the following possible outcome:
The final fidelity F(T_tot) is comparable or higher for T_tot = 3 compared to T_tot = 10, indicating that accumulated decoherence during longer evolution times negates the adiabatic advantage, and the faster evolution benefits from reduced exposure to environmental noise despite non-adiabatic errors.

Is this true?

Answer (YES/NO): YES